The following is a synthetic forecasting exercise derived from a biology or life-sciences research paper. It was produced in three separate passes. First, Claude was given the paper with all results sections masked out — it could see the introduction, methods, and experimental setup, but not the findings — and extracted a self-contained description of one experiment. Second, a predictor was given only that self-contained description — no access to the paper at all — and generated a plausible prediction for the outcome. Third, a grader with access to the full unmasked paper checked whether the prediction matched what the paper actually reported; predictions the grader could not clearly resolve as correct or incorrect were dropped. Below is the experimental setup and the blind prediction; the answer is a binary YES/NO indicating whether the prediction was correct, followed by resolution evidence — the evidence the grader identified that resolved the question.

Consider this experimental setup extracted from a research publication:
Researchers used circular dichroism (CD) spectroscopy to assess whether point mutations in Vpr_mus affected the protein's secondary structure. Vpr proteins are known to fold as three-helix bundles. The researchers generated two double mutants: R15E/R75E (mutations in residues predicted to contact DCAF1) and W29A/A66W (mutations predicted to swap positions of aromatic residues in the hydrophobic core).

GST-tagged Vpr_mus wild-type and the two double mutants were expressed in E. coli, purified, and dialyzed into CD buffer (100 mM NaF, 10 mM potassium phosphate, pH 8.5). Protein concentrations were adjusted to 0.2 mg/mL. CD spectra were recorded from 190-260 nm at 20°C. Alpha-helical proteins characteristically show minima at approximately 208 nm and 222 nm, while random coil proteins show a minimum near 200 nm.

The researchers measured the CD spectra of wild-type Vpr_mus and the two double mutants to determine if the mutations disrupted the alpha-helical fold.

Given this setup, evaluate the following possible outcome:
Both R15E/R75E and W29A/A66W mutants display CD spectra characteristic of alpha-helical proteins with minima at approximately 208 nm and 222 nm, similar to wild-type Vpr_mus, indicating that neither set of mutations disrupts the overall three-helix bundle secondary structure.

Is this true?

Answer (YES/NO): YES